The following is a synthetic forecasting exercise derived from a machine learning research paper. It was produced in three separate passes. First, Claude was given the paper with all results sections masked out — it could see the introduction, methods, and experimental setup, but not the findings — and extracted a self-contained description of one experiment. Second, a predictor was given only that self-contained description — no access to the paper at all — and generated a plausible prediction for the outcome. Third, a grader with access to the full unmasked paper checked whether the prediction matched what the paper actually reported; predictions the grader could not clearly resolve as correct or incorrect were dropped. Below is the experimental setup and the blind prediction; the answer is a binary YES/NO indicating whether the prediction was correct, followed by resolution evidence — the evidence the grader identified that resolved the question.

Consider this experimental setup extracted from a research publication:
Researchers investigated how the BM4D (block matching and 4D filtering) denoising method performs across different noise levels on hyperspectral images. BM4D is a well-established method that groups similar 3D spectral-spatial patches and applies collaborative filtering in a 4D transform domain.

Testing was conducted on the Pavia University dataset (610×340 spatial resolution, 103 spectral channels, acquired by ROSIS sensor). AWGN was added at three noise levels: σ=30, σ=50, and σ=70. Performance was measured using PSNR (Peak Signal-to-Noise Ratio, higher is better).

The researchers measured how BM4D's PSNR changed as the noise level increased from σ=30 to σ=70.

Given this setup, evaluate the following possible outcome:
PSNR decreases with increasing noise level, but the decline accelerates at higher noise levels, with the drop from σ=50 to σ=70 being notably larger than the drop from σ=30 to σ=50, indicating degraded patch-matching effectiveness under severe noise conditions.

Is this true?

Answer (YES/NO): NO